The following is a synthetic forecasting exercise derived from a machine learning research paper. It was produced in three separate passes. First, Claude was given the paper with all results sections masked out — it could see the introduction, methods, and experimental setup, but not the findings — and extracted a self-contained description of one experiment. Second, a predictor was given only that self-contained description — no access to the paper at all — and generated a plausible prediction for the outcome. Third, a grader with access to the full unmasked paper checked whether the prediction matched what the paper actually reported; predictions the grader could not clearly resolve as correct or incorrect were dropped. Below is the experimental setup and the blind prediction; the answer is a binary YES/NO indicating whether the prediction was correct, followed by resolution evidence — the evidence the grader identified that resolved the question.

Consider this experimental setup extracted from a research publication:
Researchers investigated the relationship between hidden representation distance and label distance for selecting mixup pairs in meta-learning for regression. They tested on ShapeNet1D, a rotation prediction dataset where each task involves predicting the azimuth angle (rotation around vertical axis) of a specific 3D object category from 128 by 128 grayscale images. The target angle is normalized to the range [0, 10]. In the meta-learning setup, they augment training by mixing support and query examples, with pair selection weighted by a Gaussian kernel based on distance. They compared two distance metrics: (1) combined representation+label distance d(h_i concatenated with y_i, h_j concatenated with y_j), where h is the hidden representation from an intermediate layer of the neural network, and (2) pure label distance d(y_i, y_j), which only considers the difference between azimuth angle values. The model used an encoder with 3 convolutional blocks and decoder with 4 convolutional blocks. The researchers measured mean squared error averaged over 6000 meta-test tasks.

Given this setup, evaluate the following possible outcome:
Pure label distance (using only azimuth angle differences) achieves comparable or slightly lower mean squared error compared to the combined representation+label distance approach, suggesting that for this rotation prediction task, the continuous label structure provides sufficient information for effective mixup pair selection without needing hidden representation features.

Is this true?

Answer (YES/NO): YES